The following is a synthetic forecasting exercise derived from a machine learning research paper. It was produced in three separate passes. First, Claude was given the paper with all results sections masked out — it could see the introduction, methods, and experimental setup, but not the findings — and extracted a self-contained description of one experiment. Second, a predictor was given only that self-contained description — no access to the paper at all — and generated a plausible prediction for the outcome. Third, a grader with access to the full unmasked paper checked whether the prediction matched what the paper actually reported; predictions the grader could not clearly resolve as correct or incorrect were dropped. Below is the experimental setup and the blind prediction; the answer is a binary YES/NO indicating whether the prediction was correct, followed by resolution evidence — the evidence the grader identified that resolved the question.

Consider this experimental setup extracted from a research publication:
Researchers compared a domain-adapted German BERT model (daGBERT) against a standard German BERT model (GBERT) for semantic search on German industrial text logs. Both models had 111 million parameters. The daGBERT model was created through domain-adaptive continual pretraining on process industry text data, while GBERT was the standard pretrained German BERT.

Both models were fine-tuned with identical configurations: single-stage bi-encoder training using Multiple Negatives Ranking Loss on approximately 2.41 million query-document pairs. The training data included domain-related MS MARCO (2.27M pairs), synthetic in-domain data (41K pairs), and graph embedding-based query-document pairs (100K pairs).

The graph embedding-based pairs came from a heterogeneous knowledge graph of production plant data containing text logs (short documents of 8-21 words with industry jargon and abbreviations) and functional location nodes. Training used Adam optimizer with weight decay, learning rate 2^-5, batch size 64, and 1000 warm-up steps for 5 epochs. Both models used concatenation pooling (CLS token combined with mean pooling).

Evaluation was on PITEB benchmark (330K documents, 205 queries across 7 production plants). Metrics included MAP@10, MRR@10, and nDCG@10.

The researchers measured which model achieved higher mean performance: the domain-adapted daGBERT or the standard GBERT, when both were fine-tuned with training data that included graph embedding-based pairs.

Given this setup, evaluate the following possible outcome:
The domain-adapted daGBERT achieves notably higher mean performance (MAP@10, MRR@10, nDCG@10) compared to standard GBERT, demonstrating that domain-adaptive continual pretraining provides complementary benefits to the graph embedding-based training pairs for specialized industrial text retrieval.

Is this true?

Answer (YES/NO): NO